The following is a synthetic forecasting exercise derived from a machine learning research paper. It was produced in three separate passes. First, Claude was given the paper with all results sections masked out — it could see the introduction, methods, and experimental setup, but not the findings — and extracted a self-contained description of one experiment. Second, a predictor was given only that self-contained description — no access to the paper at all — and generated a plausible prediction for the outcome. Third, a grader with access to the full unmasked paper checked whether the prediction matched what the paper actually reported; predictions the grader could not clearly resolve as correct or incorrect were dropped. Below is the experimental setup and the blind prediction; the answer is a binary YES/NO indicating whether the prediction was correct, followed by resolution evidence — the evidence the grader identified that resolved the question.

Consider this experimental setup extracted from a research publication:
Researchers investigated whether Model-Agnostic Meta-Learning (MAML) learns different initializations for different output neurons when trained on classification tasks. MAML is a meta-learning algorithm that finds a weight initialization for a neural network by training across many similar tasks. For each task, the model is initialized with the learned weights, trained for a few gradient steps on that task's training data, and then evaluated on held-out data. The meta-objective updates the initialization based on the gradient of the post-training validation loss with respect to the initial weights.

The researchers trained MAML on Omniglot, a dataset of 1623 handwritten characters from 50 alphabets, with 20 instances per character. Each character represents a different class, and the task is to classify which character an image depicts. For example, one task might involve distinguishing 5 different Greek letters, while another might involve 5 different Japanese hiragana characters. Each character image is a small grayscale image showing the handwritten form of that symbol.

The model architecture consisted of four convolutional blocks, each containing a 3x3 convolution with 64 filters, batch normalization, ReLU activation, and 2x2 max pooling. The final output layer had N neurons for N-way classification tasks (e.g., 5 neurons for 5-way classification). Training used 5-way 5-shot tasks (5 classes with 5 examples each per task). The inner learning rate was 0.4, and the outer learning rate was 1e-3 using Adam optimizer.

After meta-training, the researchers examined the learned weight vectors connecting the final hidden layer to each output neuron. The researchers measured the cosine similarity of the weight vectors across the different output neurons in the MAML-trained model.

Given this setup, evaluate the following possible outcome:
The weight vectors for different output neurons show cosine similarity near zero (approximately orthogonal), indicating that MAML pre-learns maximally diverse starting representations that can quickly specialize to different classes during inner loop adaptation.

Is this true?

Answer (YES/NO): NO